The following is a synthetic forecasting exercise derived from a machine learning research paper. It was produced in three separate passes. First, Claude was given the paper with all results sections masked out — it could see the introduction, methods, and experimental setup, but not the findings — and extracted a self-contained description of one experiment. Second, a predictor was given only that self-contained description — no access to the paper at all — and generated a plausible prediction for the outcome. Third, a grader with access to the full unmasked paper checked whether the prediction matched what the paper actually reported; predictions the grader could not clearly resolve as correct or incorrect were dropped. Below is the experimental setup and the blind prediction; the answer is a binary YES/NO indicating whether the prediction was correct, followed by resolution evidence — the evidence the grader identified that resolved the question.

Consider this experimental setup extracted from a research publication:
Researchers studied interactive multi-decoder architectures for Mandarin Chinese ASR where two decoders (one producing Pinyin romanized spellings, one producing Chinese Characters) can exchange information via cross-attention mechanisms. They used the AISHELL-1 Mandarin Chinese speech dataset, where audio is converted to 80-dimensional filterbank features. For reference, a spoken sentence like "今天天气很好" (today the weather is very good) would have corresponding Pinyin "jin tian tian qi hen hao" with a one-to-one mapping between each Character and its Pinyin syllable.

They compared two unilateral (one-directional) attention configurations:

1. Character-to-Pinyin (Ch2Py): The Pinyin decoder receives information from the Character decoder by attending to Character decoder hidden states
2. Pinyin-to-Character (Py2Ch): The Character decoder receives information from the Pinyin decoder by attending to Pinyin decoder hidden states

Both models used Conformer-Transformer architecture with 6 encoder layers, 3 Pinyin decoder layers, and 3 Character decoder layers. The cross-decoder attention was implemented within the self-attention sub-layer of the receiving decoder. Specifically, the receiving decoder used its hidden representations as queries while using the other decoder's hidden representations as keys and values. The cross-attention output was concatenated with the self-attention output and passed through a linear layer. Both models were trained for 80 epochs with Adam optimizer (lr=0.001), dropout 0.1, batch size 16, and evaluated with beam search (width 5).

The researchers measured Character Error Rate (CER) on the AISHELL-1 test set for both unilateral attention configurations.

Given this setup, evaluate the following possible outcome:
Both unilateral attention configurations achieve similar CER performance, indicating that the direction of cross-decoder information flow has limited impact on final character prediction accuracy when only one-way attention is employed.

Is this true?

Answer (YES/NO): NO